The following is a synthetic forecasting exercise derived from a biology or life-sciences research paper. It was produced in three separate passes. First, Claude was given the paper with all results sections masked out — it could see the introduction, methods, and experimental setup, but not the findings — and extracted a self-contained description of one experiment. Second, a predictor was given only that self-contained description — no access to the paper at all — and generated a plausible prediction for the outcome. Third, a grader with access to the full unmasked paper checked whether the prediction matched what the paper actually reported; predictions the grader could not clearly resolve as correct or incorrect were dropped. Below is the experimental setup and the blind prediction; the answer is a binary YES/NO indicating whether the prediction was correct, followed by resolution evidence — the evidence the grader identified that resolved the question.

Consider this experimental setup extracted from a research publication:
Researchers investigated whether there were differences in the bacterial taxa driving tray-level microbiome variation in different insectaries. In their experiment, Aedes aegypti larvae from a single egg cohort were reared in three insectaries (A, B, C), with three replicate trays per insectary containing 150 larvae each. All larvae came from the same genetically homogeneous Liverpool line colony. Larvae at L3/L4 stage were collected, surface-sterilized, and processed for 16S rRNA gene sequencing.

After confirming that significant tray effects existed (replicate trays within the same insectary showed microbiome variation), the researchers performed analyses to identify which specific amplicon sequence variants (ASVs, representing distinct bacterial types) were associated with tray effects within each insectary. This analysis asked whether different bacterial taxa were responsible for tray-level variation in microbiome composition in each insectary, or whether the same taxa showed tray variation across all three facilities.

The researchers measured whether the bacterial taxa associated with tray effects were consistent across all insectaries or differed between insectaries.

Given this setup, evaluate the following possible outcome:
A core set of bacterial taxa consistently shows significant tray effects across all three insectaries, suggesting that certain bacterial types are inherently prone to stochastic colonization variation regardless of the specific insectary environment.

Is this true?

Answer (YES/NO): NO